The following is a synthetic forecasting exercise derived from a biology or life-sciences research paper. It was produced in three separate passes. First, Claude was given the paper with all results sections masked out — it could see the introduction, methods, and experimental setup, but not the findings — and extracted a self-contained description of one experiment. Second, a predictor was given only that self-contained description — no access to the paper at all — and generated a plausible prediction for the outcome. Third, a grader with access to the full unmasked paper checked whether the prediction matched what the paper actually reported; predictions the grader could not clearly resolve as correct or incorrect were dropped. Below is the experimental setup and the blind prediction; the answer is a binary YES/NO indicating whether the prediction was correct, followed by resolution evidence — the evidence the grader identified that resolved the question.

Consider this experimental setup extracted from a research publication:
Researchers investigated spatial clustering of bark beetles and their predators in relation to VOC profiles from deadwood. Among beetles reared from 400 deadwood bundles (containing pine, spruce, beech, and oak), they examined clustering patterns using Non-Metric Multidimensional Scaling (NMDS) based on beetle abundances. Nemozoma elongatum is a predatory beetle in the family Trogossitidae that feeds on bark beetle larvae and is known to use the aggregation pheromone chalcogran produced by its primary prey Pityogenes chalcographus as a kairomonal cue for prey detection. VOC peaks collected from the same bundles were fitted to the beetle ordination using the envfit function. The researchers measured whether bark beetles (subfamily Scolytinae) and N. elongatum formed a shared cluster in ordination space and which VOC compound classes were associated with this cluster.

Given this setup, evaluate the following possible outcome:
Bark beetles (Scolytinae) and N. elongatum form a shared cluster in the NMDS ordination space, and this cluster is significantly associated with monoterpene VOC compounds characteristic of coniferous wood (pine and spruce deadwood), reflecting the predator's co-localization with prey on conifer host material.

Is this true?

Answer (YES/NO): YES